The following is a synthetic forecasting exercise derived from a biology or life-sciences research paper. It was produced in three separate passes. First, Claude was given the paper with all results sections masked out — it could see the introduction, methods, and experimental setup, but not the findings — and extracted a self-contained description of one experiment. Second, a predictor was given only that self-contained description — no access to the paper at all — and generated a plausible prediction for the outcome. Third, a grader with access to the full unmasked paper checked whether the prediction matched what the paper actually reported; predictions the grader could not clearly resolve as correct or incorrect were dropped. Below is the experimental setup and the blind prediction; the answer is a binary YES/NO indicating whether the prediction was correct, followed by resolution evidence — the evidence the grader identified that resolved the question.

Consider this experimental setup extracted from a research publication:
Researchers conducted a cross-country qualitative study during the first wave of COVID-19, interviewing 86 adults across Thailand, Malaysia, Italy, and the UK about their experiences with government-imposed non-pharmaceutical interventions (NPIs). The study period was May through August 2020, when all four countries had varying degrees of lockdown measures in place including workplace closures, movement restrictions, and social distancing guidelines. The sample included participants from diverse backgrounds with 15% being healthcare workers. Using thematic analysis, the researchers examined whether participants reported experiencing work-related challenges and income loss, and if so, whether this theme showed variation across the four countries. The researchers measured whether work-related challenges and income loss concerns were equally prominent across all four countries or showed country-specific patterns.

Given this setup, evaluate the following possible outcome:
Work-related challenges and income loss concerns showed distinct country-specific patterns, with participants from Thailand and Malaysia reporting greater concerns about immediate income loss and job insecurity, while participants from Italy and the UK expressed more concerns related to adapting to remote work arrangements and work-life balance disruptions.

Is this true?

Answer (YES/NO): NO